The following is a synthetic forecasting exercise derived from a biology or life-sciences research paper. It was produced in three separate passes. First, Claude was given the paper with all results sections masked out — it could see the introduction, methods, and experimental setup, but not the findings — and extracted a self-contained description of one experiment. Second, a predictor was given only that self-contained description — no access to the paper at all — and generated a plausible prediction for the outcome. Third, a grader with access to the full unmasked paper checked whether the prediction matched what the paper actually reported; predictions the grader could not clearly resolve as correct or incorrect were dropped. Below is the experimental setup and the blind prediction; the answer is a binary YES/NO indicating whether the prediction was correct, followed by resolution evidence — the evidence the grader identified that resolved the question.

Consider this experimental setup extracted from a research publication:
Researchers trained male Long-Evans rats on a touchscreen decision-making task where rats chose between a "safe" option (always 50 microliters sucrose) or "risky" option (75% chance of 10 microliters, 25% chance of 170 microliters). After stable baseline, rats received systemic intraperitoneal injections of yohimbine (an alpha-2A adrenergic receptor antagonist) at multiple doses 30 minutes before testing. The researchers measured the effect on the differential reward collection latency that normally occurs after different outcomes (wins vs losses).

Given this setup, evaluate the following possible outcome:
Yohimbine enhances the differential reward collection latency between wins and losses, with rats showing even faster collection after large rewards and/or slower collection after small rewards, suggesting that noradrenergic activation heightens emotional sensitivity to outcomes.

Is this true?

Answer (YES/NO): NO